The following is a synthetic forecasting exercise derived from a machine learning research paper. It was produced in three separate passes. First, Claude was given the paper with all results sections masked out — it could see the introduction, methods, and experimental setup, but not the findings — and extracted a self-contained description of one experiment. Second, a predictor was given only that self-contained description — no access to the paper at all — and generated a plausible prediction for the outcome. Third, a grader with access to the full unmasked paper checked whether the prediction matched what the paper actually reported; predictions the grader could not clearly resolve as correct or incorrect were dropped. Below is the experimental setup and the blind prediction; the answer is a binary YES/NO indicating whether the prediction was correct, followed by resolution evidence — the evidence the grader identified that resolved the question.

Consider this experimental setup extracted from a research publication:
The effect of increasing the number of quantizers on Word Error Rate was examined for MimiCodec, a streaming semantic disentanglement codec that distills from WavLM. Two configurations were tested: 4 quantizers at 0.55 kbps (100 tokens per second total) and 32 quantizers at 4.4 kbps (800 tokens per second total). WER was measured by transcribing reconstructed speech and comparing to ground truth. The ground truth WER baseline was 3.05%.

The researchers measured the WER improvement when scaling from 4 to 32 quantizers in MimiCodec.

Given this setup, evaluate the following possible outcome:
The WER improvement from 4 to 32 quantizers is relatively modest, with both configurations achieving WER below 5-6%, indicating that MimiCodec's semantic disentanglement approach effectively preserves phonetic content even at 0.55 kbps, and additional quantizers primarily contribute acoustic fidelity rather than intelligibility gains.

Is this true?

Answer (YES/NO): NO